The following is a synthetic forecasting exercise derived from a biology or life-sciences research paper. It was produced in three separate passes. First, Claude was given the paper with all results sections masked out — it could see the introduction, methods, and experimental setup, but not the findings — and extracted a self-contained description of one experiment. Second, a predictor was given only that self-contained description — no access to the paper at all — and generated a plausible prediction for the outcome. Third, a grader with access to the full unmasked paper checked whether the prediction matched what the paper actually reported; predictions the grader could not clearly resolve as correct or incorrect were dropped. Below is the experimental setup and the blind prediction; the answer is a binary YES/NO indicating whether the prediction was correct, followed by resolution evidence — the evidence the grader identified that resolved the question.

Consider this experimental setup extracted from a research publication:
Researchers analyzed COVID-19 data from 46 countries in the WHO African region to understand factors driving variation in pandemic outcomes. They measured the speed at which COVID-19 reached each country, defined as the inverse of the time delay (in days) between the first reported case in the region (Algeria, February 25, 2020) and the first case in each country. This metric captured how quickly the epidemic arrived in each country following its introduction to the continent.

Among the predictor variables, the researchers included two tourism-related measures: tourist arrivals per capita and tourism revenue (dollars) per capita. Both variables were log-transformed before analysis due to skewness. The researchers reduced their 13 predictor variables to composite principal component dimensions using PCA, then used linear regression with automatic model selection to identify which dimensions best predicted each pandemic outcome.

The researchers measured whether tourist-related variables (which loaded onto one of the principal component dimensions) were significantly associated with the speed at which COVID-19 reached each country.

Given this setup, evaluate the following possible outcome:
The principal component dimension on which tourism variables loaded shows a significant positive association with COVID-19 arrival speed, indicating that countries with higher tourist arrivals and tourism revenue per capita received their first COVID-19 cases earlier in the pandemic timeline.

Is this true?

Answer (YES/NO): NO